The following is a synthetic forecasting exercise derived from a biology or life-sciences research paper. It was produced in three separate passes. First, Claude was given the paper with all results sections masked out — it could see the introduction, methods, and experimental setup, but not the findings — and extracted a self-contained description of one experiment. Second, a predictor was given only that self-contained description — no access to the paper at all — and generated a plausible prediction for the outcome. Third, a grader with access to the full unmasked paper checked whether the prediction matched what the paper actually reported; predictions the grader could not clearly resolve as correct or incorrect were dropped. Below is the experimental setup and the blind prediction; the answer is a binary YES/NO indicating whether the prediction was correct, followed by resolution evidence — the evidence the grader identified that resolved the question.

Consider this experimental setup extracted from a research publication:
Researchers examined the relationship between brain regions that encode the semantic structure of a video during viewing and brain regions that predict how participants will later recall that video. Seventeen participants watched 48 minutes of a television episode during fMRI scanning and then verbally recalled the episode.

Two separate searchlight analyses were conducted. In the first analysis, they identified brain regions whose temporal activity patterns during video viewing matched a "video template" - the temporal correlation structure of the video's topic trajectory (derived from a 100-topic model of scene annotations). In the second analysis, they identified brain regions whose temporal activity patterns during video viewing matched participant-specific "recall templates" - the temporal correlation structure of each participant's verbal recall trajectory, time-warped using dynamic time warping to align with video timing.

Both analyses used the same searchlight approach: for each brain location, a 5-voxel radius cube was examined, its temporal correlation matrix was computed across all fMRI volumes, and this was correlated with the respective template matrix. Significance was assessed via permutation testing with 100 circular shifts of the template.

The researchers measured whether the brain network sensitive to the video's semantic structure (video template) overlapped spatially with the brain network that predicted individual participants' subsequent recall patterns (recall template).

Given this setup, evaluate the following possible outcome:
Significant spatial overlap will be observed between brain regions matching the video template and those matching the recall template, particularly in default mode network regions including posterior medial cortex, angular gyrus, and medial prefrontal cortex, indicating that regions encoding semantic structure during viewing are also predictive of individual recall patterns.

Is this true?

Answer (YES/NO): NO